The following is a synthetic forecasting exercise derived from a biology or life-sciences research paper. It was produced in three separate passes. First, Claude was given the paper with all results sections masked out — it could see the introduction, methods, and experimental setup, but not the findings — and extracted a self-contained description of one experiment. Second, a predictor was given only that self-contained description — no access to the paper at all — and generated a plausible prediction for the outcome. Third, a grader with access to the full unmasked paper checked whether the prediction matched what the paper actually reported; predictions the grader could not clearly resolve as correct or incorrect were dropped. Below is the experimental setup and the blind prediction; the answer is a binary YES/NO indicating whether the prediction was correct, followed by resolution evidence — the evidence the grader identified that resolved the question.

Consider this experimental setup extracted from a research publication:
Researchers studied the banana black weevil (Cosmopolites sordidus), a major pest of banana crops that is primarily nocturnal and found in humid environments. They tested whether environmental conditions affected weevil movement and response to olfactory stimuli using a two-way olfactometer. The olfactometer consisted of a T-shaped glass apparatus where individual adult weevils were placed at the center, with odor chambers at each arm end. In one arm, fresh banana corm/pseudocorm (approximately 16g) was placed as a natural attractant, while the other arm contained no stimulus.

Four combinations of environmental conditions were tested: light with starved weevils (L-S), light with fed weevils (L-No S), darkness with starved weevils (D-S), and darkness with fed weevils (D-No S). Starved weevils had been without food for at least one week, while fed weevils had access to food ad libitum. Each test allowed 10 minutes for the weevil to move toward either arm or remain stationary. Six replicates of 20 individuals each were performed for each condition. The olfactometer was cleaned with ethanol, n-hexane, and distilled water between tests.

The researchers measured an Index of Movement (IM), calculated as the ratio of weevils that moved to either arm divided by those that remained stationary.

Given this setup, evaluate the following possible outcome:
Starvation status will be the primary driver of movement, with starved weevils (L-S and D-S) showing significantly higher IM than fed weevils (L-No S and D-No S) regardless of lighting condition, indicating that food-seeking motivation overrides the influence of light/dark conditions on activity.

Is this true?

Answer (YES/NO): NO